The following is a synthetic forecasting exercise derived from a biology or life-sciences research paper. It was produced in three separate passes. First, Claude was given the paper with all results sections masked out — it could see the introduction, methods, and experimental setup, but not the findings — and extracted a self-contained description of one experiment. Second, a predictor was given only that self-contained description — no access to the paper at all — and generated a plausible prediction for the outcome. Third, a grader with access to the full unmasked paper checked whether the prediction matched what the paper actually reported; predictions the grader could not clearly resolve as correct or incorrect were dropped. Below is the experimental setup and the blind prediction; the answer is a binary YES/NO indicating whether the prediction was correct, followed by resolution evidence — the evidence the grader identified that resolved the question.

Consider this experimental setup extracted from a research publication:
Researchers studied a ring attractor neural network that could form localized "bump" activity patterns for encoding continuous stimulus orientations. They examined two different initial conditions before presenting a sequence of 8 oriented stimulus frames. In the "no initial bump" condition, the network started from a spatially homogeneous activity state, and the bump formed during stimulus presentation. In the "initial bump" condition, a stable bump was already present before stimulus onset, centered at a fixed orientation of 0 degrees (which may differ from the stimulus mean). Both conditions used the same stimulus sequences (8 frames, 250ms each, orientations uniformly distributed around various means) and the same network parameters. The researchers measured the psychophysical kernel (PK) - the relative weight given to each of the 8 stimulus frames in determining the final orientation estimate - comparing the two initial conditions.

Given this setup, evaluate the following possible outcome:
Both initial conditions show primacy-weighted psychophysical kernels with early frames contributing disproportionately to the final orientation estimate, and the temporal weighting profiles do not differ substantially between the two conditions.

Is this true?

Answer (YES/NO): NO